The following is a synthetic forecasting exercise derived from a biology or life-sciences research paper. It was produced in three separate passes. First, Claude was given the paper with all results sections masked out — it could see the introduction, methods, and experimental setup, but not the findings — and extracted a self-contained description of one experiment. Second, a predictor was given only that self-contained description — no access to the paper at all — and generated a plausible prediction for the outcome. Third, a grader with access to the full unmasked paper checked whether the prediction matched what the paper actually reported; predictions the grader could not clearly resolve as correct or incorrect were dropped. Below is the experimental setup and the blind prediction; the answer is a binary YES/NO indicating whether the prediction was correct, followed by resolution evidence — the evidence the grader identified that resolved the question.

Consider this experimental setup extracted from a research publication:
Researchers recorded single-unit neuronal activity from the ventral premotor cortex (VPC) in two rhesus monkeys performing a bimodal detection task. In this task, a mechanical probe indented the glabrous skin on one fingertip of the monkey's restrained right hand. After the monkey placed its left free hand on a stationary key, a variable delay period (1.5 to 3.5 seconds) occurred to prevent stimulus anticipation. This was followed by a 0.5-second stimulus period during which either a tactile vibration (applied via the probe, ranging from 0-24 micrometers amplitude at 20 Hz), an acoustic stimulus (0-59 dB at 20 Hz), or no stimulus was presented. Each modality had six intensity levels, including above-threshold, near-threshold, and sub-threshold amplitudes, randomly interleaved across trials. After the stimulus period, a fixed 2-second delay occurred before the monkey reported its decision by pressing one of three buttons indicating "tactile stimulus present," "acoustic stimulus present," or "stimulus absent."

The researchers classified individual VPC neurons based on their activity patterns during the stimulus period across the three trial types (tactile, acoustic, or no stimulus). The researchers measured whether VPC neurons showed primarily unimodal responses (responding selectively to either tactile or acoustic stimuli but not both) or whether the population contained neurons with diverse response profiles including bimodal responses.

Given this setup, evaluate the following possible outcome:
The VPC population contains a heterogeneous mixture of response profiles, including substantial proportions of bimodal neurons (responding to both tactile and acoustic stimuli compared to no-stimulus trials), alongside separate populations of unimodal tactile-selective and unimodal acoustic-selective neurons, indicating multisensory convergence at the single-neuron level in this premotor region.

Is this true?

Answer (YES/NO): YES